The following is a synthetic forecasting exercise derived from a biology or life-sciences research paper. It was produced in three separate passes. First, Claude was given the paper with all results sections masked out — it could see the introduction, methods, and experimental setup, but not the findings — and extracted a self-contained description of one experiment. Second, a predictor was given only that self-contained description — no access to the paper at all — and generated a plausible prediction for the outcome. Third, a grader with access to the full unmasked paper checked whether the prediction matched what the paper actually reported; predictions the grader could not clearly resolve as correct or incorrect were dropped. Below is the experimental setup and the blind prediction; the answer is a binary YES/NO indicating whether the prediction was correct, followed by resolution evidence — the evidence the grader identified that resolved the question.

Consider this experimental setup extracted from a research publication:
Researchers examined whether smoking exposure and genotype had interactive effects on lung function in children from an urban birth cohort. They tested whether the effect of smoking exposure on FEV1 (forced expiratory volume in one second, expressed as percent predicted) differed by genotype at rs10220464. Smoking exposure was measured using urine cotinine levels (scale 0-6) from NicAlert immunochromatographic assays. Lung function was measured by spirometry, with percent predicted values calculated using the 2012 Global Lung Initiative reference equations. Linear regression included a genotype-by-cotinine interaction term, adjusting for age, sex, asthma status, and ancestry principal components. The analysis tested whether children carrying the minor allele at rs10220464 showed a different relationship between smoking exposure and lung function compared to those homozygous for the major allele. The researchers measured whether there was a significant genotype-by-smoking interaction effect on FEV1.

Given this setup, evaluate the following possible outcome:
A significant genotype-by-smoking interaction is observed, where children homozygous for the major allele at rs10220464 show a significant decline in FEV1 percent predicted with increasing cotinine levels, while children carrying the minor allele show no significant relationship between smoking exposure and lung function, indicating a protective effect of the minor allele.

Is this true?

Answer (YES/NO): NO